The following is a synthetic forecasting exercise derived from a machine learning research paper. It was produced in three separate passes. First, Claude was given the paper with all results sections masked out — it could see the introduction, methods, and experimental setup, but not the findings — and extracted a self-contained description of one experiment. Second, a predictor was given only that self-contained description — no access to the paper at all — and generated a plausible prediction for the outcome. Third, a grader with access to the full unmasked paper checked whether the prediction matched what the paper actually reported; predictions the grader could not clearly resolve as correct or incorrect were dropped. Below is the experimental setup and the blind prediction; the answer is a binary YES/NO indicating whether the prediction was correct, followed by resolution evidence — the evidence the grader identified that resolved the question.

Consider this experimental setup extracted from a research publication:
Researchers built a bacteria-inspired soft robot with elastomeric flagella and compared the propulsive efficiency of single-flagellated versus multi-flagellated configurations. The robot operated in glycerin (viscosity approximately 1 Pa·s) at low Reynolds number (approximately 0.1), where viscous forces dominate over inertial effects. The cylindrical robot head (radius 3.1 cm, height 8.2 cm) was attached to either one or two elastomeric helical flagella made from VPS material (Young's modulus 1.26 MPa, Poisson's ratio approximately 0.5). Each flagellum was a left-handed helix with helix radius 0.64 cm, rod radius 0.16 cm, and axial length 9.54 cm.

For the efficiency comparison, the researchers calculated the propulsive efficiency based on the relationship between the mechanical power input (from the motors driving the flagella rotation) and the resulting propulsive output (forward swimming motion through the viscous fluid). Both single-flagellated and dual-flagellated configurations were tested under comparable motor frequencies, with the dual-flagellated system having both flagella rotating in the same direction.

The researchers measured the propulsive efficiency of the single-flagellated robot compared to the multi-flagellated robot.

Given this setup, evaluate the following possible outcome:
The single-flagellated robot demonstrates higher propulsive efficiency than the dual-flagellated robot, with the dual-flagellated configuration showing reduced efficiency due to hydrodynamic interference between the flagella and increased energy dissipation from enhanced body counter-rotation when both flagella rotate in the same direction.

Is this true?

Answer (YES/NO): NO